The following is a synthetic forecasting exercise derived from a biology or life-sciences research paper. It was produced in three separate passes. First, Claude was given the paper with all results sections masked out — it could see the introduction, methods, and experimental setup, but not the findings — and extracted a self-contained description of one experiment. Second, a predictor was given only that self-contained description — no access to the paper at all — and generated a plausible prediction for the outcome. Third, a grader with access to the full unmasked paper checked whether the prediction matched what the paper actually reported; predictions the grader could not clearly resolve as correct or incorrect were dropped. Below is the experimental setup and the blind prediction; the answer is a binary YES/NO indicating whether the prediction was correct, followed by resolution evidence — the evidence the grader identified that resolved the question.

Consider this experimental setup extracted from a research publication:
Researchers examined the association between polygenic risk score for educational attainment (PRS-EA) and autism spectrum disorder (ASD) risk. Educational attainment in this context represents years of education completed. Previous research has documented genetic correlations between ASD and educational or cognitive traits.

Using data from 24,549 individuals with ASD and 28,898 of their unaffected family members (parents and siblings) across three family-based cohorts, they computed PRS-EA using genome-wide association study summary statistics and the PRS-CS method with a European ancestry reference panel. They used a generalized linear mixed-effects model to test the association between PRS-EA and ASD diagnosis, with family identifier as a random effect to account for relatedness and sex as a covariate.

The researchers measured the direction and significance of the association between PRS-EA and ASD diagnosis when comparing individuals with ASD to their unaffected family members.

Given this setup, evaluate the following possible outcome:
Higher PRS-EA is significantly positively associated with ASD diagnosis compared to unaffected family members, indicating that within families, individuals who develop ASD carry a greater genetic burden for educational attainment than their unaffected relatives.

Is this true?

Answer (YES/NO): NO